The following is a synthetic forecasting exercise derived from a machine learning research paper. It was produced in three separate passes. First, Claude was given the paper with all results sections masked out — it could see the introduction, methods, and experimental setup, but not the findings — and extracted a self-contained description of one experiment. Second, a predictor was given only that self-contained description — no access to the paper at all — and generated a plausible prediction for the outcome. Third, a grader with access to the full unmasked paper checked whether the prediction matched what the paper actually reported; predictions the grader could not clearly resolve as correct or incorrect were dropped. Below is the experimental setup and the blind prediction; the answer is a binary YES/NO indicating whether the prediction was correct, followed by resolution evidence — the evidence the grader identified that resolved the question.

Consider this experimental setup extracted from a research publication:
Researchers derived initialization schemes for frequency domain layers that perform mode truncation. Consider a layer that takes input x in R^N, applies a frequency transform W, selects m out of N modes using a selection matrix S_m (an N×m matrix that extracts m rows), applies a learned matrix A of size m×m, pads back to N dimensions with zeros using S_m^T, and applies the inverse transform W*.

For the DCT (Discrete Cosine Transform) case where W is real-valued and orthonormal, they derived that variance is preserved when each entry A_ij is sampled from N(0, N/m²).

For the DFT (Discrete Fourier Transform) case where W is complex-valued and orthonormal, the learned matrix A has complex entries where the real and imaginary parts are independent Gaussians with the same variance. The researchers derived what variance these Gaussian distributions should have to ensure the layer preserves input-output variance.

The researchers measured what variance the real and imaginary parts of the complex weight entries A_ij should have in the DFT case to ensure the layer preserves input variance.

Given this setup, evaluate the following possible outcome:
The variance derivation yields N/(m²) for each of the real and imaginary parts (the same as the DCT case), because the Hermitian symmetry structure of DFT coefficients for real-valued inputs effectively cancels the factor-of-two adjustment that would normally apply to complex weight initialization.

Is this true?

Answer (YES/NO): NO